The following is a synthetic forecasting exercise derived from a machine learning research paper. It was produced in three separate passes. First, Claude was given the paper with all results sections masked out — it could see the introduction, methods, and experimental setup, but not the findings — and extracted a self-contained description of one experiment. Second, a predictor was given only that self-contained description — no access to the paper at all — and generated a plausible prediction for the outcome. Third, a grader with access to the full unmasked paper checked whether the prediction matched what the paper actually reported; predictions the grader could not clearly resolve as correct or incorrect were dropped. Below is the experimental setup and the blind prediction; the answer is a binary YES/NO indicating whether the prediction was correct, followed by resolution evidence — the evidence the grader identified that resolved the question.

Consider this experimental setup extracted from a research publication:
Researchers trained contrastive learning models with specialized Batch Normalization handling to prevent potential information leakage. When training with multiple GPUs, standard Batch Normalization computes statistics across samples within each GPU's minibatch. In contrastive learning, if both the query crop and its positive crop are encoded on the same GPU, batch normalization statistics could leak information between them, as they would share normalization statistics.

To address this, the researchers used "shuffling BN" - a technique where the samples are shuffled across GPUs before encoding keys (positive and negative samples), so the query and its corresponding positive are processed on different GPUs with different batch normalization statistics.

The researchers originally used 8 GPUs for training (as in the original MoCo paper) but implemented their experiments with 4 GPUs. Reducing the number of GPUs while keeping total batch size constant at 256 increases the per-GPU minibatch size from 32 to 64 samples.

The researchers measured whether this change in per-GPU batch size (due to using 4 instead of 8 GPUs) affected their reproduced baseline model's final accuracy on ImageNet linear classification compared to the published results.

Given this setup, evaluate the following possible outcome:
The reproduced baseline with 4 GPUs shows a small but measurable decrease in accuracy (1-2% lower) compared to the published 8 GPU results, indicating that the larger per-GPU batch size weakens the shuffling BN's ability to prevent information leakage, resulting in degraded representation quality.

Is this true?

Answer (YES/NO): NO